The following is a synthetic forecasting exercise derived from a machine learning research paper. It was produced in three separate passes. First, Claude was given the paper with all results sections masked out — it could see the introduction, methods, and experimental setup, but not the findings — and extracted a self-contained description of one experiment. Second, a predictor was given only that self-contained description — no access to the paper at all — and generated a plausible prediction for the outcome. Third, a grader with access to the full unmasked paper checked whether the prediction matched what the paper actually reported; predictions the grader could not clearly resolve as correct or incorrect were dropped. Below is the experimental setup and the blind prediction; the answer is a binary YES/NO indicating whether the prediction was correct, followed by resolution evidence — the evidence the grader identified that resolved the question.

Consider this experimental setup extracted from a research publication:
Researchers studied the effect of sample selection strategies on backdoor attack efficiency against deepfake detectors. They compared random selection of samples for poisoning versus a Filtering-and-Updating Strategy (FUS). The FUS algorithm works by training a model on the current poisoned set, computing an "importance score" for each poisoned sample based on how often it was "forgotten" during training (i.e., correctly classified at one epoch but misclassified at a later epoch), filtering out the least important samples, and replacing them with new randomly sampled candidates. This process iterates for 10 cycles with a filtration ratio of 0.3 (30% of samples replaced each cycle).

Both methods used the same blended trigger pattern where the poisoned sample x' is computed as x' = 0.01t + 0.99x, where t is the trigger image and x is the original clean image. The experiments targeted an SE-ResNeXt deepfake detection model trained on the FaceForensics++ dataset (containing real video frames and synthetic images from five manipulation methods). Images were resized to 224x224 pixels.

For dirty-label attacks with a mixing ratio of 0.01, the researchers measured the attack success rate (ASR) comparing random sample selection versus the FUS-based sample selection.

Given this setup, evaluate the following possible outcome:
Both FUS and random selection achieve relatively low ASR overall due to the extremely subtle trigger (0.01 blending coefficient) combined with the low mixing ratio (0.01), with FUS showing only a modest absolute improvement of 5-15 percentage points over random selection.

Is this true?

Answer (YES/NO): NO